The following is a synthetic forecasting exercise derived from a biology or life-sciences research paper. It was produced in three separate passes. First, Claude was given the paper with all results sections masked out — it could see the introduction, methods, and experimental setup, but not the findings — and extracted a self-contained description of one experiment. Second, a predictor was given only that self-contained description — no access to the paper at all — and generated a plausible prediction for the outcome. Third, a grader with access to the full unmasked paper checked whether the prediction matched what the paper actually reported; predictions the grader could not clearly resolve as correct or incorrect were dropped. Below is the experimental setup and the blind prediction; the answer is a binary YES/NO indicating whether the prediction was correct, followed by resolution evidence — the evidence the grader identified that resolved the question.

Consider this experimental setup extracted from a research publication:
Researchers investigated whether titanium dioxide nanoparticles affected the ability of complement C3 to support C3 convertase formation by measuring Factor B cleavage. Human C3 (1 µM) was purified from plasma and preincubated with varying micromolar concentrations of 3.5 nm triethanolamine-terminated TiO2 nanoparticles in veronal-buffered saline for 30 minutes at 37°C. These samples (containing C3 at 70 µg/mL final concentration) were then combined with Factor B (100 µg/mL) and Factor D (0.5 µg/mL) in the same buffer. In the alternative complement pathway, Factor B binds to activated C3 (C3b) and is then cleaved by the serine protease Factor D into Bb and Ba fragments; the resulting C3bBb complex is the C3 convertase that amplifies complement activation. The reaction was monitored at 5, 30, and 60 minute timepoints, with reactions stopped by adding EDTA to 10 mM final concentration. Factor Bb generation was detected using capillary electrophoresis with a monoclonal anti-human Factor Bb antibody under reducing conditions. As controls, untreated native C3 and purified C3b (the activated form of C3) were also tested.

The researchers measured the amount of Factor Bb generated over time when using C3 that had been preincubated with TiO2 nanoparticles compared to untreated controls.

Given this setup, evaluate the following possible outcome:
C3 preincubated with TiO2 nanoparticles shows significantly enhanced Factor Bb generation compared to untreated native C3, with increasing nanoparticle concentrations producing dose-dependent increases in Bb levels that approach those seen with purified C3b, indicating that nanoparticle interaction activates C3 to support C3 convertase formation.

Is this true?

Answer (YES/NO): NO